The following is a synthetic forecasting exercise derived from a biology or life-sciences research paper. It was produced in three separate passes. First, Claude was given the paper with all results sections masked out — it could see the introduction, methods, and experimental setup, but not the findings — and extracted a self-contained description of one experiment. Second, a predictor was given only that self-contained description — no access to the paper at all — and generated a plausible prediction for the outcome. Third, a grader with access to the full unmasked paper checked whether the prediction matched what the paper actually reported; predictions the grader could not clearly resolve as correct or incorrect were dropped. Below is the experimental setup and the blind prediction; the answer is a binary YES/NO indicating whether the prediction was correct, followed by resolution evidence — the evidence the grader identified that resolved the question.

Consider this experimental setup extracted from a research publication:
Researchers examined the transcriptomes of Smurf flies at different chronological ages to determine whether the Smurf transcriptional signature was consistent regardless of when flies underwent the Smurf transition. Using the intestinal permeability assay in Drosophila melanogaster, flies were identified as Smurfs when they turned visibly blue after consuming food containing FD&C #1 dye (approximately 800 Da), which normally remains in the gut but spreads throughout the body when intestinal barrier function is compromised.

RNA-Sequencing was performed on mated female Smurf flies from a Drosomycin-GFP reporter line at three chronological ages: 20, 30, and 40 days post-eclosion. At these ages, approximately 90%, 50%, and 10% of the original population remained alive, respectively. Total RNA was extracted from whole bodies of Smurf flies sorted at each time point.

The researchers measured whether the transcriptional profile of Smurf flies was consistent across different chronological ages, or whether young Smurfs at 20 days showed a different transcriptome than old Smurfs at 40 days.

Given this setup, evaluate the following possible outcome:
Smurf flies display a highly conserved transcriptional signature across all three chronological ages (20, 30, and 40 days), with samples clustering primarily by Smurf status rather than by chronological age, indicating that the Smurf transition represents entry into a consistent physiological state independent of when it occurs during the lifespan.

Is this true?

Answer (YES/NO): YES